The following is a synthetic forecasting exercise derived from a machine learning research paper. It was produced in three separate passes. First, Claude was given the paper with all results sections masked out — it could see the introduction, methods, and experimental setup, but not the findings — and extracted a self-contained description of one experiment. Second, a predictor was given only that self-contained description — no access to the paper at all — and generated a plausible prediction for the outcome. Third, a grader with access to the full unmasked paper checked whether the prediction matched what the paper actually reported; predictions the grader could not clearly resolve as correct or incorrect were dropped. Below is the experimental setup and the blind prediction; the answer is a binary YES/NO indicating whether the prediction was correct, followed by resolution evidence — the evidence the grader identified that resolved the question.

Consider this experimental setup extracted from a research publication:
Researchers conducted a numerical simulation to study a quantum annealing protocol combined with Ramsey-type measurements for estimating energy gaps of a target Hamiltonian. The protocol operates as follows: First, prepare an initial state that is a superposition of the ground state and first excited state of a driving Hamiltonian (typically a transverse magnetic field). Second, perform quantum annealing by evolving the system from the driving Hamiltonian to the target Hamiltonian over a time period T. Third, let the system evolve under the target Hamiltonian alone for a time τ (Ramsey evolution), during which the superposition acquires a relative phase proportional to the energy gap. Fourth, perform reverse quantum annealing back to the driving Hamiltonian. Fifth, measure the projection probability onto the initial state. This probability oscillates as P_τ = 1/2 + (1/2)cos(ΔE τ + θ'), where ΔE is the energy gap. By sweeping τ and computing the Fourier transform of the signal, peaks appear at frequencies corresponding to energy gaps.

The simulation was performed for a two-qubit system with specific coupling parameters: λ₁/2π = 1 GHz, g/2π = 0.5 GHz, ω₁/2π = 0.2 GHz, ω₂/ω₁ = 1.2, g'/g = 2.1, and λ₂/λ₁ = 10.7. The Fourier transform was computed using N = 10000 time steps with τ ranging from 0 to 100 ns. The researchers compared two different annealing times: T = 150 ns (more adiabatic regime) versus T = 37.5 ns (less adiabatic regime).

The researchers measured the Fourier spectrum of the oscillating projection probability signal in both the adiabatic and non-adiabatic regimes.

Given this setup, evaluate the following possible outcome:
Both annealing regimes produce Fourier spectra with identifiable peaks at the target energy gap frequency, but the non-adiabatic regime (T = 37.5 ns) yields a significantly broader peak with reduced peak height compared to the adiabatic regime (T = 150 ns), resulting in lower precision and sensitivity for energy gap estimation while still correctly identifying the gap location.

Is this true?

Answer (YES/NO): NO